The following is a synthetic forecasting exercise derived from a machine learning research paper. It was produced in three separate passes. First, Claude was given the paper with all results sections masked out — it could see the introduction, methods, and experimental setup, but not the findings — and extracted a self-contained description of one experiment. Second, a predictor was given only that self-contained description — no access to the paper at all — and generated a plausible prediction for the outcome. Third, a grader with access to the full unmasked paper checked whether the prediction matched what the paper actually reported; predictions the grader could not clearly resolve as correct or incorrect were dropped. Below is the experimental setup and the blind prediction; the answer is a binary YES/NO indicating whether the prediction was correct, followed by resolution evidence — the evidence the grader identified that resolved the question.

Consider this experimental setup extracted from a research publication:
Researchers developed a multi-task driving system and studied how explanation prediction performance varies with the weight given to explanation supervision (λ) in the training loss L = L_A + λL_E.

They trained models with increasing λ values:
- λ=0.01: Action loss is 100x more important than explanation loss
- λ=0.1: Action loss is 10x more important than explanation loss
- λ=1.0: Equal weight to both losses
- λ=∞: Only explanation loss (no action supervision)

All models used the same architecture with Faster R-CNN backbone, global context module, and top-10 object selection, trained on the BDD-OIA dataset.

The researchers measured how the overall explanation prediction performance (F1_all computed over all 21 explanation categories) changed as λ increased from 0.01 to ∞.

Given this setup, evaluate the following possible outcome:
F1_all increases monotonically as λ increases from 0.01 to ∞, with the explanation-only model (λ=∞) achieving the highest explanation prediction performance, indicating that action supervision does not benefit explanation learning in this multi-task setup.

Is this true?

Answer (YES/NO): NO